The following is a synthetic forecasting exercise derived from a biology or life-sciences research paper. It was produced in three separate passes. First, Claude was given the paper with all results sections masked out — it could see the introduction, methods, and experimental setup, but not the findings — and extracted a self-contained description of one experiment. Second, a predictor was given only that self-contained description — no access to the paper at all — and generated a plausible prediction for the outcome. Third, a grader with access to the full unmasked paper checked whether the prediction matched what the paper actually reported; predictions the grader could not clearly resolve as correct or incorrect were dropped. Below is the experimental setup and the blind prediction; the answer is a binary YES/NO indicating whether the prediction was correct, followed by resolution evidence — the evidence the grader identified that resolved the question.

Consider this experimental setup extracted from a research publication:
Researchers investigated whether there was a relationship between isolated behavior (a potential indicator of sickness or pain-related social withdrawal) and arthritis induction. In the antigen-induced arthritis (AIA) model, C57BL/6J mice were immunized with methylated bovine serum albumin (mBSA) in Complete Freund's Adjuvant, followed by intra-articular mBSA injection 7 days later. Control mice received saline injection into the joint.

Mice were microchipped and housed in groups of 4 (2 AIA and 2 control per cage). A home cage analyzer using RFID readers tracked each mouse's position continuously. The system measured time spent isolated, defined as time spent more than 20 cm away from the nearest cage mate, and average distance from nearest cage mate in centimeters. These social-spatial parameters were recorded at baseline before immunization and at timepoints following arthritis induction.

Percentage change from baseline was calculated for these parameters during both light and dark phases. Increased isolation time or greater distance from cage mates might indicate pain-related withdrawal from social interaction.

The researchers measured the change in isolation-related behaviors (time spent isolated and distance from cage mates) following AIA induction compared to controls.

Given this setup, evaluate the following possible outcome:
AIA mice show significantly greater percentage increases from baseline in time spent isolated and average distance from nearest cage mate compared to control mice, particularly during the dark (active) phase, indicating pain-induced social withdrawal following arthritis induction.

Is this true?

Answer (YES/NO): NO